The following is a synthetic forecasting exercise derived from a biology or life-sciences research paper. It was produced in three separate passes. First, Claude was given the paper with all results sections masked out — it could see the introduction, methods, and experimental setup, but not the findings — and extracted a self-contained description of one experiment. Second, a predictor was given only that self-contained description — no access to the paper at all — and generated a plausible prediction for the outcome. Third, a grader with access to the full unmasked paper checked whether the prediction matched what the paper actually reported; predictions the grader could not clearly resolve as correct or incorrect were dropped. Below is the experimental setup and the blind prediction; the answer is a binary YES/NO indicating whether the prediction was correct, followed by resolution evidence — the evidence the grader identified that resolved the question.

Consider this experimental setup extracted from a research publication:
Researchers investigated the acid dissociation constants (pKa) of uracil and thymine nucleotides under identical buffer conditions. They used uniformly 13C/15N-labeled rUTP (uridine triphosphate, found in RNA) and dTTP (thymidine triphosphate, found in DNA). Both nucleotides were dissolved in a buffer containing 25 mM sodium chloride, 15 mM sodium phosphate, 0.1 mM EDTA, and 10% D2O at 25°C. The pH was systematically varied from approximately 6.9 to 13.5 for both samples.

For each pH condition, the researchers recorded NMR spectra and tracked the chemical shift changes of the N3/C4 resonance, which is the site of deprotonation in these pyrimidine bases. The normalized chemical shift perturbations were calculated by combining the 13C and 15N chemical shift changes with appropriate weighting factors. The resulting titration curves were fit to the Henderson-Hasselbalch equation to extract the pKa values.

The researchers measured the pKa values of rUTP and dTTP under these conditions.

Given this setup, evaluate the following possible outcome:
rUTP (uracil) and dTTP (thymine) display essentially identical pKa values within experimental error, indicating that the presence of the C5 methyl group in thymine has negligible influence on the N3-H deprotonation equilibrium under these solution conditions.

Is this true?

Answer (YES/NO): NO